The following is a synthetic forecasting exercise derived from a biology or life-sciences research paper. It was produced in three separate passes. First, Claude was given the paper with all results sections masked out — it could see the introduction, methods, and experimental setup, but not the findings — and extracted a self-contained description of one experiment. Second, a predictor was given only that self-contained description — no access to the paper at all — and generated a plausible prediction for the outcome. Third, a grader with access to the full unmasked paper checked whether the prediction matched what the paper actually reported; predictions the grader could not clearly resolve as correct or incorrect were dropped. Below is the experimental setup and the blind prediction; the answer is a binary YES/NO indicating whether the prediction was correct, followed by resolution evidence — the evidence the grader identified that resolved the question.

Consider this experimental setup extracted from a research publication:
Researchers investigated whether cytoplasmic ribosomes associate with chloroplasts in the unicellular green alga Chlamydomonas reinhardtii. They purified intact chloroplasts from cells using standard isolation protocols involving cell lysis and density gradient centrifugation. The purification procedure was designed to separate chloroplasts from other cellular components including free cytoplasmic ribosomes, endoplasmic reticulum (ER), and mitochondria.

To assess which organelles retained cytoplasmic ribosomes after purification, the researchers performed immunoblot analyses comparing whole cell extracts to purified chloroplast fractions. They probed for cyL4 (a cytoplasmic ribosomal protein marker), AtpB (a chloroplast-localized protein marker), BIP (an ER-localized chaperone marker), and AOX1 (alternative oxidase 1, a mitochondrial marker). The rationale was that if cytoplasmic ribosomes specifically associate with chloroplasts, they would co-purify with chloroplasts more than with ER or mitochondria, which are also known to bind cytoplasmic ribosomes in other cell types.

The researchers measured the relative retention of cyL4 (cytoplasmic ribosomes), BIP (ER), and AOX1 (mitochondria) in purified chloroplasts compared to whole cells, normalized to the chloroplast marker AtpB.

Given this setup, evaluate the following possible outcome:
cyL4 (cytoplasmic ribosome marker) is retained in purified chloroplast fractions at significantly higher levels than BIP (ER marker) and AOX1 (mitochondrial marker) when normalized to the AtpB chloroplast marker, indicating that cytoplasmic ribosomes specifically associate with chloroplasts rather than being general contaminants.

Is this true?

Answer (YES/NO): YES